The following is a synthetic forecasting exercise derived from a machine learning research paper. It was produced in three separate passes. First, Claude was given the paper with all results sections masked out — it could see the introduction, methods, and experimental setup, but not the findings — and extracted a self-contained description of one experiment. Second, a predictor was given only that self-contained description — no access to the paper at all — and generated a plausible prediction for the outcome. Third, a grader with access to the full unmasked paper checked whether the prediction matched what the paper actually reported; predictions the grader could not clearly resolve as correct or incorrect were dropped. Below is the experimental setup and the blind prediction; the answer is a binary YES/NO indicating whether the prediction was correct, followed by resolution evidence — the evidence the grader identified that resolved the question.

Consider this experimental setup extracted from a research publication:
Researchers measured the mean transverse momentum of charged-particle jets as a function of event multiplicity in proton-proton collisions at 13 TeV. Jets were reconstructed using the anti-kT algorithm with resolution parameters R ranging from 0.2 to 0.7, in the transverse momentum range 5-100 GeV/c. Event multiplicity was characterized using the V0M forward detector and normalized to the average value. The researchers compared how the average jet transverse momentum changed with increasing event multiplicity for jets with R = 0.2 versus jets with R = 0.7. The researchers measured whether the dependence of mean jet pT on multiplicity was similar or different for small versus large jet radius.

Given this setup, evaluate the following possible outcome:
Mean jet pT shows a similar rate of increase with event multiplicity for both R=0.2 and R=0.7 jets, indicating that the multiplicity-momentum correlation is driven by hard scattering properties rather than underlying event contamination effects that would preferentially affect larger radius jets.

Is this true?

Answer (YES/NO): NO